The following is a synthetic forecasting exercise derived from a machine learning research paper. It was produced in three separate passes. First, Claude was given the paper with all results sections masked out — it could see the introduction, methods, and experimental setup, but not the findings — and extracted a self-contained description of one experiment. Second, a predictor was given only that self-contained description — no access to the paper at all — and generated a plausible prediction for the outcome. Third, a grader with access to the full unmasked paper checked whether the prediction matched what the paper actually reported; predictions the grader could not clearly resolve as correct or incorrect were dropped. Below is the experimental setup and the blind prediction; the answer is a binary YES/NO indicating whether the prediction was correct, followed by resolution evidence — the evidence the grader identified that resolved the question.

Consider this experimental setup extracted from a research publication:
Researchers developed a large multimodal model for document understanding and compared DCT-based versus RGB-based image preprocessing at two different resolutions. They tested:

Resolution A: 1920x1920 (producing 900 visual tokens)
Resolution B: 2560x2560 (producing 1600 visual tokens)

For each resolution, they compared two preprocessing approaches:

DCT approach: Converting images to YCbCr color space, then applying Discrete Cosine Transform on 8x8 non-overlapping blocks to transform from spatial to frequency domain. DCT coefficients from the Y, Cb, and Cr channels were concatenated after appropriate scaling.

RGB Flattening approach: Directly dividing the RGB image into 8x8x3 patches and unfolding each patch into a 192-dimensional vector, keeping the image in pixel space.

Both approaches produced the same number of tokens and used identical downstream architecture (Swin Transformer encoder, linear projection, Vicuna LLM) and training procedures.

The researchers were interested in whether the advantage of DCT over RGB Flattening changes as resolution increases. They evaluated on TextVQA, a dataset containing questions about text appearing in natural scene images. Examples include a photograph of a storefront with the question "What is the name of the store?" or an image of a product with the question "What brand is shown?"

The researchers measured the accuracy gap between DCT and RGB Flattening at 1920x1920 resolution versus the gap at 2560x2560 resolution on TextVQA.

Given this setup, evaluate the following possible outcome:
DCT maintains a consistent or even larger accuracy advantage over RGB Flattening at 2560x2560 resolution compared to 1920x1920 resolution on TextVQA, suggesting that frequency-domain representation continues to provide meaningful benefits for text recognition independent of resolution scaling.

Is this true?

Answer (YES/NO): YES